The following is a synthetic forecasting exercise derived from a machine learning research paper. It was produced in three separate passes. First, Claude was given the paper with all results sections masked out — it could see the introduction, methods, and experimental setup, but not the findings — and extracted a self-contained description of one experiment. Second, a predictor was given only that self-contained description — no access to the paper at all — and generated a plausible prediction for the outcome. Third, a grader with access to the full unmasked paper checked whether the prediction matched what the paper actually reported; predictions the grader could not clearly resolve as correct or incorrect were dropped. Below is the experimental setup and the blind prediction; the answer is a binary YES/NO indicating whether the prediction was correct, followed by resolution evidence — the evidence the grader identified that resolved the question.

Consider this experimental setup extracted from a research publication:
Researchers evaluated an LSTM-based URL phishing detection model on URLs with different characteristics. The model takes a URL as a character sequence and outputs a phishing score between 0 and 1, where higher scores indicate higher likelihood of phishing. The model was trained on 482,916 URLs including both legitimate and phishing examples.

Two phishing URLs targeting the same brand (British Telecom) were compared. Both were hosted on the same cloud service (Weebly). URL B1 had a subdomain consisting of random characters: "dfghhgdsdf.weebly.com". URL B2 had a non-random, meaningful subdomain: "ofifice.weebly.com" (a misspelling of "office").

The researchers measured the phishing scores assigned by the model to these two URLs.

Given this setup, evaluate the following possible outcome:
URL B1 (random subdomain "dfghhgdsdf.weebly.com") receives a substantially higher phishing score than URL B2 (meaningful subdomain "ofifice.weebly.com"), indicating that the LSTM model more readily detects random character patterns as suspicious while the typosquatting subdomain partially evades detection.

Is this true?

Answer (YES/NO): YES